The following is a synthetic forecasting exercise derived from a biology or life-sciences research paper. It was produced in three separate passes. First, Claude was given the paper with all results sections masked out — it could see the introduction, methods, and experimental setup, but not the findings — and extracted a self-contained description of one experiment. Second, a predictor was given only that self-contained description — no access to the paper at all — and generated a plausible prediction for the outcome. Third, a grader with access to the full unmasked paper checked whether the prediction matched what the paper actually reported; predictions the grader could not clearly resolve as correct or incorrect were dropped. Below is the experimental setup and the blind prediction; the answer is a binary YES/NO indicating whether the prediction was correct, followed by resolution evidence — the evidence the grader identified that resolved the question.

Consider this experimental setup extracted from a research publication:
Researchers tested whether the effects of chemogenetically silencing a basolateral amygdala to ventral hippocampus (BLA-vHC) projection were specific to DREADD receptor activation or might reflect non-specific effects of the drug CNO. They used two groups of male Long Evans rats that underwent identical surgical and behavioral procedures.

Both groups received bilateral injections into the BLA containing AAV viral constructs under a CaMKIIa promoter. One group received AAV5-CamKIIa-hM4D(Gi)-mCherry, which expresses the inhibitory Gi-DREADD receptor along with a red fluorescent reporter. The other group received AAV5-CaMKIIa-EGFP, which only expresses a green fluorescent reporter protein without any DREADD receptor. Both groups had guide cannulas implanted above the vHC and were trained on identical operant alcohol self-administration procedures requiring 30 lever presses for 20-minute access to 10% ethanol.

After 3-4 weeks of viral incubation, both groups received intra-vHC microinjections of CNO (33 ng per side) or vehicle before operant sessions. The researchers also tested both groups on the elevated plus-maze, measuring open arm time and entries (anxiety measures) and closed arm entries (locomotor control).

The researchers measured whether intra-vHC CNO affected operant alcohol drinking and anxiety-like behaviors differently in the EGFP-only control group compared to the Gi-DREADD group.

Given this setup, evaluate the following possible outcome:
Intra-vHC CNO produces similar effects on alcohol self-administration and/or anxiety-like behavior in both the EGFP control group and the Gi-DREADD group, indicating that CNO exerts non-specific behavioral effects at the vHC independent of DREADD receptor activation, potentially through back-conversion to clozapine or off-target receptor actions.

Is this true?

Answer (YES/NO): NO